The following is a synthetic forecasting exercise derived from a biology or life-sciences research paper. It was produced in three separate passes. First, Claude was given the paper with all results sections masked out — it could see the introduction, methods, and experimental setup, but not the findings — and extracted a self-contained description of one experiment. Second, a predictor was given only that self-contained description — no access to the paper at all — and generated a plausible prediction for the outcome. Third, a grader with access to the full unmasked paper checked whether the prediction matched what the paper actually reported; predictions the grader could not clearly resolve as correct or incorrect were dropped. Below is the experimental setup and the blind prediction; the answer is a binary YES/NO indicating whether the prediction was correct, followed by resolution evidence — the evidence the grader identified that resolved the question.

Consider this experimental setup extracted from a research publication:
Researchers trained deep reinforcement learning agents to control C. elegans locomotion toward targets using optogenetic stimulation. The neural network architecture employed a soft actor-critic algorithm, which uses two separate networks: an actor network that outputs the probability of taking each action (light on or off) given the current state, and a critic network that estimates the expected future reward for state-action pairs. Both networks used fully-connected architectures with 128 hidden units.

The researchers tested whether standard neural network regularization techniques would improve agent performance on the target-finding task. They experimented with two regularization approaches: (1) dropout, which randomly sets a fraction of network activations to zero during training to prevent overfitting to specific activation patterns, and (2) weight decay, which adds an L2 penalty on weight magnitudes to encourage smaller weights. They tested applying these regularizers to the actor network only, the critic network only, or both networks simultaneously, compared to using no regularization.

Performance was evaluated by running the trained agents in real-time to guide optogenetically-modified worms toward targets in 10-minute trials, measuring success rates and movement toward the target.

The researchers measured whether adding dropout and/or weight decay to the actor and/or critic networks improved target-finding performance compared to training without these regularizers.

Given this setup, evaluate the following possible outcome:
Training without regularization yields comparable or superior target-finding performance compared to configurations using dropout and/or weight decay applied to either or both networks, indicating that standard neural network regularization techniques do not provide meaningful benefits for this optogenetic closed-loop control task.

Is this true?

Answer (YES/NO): YES